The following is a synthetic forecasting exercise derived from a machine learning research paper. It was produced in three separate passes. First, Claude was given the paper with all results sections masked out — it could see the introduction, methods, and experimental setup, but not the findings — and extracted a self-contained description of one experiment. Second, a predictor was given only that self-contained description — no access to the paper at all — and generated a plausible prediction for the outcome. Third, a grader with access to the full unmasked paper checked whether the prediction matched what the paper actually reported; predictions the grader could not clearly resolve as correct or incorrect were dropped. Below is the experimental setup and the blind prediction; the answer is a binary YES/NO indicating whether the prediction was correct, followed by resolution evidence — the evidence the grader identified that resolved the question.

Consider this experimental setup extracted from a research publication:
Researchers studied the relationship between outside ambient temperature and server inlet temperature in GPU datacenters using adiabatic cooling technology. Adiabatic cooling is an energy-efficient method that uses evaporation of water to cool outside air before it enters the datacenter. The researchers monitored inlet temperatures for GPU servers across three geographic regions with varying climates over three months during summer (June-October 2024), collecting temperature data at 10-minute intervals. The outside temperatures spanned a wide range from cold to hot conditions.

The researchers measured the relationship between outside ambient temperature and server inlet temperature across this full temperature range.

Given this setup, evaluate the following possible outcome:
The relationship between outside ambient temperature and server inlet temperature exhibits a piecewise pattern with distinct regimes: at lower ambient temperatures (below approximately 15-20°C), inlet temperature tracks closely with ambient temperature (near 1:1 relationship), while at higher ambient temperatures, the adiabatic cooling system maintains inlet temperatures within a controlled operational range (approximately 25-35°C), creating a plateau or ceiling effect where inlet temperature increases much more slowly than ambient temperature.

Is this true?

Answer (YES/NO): NO